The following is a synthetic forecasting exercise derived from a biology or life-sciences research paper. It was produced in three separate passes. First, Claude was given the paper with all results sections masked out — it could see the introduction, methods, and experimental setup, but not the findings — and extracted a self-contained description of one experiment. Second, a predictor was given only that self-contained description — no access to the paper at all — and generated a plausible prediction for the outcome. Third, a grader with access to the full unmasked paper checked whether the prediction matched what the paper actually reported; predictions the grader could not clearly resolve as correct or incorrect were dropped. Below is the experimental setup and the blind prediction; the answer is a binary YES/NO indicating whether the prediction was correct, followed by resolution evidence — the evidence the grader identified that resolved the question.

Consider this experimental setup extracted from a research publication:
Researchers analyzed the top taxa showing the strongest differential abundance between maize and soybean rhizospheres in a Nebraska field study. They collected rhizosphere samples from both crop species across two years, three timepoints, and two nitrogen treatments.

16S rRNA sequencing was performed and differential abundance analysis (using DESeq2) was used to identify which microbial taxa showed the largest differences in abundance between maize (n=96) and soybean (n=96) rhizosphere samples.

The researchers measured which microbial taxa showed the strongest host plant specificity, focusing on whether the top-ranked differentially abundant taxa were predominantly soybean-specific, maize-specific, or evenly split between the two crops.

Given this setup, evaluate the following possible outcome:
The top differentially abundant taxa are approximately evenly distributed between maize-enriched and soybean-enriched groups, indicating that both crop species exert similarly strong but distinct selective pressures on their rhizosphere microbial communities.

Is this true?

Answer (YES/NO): NO